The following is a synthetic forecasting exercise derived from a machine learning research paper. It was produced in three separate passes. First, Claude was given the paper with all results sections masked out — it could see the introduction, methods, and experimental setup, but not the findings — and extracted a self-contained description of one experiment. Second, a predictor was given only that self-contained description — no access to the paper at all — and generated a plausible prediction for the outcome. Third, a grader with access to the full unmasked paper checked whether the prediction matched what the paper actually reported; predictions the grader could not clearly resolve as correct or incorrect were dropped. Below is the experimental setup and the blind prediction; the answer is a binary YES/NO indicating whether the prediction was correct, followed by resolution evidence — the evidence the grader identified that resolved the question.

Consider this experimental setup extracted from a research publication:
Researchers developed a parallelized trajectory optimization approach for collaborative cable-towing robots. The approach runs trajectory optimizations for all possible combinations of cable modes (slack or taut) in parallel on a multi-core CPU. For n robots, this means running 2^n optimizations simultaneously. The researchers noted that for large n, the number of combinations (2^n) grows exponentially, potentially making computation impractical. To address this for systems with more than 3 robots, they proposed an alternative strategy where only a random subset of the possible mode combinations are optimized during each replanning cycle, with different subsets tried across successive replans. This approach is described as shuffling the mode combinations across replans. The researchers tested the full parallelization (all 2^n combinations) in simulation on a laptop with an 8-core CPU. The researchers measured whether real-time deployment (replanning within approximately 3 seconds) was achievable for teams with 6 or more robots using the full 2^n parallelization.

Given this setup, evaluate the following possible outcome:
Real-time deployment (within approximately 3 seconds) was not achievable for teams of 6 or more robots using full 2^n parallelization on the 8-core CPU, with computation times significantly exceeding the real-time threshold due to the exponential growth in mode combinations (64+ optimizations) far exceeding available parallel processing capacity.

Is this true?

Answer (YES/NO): YES